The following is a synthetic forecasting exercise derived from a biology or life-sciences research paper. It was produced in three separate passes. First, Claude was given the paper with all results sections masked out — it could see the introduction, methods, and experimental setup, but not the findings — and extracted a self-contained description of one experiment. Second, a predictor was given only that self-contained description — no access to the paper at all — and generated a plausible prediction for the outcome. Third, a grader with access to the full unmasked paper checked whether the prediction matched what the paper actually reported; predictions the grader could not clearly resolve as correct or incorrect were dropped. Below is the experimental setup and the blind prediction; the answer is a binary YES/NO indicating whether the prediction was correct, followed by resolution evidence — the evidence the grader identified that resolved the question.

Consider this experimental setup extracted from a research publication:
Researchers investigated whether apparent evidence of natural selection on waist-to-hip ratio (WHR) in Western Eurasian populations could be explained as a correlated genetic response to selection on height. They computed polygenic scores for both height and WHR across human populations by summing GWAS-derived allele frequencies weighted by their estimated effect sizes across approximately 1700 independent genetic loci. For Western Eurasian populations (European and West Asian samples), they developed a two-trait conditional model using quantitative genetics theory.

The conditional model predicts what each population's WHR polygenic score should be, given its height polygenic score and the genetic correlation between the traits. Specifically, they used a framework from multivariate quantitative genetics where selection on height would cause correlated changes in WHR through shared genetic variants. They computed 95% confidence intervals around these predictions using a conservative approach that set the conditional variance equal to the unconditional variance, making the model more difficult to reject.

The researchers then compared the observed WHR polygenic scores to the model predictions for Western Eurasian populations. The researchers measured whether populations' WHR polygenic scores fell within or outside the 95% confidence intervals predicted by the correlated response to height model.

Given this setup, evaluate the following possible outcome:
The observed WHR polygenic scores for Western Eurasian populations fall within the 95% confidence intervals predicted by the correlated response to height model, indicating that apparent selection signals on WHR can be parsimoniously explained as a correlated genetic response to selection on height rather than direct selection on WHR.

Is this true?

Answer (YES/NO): NO